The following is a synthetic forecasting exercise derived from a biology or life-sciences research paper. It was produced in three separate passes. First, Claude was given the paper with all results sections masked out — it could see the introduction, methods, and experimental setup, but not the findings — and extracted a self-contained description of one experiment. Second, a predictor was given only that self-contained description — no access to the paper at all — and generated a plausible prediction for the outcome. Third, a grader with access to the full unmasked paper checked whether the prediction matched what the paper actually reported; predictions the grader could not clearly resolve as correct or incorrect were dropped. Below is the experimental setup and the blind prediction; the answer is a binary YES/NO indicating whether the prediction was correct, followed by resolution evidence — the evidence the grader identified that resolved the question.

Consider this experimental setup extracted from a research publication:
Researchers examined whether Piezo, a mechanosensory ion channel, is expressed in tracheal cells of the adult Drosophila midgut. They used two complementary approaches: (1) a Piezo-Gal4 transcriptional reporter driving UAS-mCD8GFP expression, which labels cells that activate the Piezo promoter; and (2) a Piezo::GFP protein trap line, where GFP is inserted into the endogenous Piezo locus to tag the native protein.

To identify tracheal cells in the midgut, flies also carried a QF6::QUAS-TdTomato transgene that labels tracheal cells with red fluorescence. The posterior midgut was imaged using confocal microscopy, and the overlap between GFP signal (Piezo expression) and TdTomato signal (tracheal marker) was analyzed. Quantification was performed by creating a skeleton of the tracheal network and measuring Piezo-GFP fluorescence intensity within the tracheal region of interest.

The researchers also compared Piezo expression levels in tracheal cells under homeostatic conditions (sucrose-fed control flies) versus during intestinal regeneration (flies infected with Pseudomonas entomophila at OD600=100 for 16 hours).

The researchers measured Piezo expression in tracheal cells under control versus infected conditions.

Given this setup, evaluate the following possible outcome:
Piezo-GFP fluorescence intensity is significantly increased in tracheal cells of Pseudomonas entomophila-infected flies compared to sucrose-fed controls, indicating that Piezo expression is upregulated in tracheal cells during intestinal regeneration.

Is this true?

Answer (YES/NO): YES